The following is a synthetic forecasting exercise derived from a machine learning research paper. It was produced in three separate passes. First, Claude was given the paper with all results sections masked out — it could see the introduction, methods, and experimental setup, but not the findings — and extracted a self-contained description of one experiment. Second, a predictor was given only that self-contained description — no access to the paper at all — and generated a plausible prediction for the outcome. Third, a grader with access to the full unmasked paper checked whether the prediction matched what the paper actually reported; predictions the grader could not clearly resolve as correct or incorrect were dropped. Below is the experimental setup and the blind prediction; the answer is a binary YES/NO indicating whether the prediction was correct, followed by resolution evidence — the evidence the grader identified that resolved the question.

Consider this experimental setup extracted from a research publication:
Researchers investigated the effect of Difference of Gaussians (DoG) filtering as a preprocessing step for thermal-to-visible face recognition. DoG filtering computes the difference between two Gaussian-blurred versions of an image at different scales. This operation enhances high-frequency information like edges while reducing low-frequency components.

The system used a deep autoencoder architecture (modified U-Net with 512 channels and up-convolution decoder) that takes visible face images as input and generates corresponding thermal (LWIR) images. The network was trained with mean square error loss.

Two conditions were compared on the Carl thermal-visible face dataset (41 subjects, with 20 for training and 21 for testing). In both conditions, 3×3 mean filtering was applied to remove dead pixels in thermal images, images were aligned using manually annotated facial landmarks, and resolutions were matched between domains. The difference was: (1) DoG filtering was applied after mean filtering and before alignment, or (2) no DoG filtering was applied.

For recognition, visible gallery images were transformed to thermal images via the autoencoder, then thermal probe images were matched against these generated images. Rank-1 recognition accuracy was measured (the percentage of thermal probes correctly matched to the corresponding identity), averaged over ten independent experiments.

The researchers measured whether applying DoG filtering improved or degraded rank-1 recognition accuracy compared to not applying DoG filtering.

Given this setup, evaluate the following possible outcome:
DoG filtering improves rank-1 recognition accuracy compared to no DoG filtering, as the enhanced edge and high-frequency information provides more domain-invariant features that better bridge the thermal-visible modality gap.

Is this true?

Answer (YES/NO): YES